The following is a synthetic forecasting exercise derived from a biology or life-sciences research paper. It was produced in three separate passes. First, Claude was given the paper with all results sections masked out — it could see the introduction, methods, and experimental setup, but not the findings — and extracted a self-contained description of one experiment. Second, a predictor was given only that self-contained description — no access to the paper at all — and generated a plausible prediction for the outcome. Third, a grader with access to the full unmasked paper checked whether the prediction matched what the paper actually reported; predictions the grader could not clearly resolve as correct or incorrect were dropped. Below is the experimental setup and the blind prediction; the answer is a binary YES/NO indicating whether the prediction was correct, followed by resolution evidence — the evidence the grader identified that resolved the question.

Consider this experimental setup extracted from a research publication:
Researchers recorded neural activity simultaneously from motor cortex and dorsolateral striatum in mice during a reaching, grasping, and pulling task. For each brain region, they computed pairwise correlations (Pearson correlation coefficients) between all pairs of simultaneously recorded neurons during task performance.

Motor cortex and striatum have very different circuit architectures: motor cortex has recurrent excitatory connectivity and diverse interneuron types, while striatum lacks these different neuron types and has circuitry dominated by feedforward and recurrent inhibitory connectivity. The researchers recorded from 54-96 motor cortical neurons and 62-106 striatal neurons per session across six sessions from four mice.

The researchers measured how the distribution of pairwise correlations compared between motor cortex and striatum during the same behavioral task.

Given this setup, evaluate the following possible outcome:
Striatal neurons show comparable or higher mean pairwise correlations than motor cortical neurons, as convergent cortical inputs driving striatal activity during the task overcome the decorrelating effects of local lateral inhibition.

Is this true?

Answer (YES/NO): NO